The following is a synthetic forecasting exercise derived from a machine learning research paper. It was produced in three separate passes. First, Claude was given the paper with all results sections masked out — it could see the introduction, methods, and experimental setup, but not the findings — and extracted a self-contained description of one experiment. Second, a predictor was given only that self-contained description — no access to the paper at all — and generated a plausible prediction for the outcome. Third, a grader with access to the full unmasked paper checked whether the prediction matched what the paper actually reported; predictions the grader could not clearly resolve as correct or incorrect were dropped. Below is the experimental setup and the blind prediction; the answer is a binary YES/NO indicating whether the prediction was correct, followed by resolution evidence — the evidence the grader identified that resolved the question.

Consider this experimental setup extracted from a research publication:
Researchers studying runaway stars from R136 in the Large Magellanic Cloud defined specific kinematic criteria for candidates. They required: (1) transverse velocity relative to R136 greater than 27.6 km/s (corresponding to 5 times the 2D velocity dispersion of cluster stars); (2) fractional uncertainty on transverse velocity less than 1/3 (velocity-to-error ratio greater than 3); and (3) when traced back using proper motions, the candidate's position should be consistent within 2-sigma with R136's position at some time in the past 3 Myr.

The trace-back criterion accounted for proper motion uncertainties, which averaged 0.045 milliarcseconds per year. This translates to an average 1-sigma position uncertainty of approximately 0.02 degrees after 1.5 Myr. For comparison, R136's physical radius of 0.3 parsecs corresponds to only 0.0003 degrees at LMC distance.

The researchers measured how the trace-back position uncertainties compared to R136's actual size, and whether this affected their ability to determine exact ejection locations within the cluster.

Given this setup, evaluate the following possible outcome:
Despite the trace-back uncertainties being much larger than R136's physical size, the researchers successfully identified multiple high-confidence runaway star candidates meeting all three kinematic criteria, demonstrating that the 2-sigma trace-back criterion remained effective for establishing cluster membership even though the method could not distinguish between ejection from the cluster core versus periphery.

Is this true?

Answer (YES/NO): YES